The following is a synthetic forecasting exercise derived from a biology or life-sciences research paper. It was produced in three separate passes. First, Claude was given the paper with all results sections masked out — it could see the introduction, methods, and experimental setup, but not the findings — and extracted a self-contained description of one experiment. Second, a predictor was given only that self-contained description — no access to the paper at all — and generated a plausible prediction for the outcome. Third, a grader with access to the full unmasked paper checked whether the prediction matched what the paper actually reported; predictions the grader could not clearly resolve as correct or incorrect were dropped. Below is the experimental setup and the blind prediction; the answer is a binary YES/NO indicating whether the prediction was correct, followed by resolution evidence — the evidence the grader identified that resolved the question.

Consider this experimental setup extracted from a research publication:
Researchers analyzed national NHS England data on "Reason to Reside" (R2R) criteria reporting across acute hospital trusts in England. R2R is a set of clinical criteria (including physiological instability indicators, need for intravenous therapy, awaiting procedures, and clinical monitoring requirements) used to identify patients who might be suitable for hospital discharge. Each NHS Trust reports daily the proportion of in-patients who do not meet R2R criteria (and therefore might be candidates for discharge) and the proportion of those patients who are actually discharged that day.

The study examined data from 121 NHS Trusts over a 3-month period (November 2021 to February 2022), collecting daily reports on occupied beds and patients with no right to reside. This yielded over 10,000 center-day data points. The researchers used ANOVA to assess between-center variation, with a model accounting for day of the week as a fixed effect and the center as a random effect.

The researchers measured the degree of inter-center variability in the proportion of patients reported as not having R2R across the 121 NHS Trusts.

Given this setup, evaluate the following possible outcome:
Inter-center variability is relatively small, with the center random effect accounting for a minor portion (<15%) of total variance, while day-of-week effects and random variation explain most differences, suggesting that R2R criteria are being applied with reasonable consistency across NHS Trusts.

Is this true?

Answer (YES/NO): NO